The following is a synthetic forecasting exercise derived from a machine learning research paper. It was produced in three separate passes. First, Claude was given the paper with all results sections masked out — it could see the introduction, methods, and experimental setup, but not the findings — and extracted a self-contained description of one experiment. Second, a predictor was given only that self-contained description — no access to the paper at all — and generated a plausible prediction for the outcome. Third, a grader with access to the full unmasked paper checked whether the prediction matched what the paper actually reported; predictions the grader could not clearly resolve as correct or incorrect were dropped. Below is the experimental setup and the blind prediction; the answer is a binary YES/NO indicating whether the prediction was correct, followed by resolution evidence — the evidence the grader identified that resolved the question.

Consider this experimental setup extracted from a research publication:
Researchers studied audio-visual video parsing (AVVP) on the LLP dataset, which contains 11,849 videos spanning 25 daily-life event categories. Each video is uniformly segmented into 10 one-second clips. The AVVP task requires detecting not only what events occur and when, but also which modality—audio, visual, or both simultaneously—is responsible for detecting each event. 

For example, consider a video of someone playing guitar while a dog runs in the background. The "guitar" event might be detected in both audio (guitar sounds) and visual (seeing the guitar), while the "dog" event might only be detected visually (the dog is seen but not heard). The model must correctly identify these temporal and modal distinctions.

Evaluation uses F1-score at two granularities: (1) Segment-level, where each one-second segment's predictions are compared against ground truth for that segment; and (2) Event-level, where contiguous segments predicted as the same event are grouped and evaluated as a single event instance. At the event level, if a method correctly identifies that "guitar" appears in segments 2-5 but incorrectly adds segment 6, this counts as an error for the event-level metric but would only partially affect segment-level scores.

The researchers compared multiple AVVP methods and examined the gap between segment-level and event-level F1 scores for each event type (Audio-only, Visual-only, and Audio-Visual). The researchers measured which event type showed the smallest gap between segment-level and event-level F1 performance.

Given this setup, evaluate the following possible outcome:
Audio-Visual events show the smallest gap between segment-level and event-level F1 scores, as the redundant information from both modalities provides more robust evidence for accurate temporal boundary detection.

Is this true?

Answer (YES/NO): NO